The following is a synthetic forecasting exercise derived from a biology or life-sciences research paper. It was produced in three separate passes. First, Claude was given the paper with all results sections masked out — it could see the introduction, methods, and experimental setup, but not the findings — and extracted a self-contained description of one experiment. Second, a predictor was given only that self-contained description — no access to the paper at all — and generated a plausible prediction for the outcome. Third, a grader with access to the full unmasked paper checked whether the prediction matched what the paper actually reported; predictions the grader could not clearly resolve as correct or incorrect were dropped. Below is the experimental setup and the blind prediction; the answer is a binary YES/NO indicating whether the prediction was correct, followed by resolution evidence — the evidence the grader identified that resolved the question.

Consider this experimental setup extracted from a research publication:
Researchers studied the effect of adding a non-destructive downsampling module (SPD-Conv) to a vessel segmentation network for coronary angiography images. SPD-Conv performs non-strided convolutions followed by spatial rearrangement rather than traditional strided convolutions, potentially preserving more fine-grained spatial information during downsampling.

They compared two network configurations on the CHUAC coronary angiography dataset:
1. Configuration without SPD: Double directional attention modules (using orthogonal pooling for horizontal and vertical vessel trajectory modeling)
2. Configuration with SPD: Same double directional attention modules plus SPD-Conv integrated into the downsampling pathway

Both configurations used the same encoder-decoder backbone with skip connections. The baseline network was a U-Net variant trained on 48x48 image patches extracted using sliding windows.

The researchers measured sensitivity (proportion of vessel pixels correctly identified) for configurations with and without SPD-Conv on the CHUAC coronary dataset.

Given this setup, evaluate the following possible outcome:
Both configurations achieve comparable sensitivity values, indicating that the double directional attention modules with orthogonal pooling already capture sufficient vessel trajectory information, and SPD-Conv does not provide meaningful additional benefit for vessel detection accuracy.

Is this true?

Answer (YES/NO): NO